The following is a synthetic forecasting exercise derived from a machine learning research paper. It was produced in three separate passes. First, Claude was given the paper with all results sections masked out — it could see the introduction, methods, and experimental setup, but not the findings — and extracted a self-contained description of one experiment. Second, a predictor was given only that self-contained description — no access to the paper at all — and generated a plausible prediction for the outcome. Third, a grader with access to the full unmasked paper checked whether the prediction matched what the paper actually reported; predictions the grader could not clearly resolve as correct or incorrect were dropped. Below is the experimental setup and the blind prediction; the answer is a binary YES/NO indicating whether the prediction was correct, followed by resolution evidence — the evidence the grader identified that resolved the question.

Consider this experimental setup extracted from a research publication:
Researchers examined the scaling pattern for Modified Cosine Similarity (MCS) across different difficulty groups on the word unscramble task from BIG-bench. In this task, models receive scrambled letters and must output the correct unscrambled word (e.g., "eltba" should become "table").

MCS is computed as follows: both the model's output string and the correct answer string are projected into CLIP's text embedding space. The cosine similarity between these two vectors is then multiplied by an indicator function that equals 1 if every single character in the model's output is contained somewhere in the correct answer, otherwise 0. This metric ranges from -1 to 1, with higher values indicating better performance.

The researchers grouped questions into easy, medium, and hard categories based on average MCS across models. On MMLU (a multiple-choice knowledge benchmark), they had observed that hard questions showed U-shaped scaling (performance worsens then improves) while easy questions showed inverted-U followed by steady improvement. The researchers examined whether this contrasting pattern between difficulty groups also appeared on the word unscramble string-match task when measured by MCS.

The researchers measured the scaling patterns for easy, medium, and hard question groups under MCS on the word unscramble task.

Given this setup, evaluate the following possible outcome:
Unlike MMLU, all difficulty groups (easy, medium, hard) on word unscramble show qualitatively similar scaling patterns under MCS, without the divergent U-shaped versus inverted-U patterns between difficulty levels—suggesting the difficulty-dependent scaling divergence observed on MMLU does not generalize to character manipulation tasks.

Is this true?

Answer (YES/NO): YES